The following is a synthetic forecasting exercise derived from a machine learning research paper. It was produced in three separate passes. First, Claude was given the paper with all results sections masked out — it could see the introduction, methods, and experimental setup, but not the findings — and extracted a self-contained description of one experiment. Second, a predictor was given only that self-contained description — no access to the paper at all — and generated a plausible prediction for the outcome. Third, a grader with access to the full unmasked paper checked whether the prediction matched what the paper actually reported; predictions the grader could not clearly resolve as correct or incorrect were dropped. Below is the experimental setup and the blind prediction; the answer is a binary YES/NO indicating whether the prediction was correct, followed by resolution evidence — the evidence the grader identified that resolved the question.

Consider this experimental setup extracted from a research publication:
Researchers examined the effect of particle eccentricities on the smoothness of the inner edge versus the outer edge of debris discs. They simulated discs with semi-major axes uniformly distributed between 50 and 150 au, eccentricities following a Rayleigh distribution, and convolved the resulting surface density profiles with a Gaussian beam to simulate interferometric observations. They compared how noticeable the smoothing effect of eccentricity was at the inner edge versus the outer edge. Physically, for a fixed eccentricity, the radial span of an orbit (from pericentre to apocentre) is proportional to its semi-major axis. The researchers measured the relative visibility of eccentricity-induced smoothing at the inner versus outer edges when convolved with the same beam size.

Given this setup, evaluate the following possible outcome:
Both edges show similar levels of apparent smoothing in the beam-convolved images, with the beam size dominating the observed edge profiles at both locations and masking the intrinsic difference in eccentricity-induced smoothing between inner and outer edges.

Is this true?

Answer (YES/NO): NO